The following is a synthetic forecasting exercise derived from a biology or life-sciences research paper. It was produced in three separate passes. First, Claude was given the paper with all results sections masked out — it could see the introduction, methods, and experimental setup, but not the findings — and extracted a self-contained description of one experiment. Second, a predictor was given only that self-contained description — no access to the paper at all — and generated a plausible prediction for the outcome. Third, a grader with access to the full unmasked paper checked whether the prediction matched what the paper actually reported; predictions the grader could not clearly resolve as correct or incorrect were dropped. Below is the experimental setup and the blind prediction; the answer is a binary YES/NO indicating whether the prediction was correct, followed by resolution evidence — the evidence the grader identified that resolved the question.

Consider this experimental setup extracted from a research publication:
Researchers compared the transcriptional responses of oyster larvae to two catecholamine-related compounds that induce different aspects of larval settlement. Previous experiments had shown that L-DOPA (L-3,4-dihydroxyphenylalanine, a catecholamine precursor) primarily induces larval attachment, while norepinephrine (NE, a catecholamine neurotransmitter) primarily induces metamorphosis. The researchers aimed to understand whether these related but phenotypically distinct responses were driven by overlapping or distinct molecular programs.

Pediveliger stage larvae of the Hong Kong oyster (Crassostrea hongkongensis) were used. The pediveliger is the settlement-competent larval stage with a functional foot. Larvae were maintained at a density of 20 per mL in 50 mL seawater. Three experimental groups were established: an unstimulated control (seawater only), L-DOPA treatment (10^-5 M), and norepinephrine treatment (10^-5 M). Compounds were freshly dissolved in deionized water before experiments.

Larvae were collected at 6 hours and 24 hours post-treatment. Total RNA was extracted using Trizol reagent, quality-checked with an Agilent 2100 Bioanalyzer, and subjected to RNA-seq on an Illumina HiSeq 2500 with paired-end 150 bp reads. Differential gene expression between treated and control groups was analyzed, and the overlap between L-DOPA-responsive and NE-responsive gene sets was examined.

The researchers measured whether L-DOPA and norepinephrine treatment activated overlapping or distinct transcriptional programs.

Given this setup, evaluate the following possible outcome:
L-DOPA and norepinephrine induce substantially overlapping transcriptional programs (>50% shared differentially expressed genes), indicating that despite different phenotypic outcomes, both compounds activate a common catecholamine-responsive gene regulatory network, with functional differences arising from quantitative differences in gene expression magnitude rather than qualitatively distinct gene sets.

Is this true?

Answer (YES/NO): NO